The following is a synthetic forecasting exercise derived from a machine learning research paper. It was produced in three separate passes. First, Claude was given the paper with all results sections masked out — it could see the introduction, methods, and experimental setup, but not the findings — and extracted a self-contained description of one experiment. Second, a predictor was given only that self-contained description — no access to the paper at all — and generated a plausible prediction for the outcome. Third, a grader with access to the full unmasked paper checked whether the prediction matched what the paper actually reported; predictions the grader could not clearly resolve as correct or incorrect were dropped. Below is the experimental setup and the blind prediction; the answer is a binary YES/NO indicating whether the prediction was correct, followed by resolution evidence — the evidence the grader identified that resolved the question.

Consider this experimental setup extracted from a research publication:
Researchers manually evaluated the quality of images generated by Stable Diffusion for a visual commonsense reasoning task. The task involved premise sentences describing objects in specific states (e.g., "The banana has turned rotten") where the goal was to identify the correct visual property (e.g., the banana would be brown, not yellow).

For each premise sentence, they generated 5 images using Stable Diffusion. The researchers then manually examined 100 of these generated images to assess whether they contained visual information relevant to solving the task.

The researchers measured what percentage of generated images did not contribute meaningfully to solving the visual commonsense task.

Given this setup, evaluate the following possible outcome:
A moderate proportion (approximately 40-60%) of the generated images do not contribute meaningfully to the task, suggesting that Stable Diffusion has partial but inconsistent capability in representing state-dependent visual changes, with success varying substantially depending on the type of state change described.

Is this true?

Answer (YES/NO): NO